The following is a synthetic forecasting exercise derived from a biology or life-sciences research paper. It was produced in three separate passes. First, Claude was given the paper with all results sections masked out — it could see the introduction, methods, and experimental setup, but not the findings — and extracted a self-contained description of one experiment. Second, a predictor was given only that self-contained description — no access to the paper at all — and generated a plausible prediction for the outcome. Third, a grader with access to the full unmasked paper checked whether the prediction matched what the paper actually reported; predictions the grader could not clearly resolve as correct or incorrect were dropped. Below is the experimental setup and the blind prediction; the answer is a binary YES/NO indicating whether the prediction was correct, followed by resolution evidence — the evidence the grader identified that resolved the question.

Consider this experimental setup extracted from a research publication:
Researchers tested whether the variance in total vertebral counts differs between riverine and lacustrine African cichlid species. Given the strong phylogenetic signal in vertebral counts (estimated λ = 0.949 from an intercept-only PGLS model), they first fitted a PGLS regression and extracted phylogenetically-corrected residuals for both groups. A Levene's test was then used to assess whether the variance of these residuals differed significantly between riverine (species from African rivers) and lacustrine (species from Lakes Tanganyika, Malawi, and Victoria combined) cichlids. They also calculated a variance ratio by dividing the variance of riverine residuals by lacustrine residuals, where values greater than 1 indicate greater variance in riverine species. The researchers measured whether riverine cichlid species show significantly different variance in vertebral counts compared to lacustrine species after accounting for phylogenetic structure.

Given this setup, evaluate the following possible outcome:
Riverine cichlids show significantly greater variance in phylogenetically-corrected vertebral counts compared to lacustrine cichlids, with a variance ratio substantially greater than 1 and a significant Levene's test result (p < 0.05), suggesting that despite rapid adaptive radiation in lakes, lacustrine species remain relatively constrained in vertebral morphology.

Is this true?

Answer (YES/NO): YES